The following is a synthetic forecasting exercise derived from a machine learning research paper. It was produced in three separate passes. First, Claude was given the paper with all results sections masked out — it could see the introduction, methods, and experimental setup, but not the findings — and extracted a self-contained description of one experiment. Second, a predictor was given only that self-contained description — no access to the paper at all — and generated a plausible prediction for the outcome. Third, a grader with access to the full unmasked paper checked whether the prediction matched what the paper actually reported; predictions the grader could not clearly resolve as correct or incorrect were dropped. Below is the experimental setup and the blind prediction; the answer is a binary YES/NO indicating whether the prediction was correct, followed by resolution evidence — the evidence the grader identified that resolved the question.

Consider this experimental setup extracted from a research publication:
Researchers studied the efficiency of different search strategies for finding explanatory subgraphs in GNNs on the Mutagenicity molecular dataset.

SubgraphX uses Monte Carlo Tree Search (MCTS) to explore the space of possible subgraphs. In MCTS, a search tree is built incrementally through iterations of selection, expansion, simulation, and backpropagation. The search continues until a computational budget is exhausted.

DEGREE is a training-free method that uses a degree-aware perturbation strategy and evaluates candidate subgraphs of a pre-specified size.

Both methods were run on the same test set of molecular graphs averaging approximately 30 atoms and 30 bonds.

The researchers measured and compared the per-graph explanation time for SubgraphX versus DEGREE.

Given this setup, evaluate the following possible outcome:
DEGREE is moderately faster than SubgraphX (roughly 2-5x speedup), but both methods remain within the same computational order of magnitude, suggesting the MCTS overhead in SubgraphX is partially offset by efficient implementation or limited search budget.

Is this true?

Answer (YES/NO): NO